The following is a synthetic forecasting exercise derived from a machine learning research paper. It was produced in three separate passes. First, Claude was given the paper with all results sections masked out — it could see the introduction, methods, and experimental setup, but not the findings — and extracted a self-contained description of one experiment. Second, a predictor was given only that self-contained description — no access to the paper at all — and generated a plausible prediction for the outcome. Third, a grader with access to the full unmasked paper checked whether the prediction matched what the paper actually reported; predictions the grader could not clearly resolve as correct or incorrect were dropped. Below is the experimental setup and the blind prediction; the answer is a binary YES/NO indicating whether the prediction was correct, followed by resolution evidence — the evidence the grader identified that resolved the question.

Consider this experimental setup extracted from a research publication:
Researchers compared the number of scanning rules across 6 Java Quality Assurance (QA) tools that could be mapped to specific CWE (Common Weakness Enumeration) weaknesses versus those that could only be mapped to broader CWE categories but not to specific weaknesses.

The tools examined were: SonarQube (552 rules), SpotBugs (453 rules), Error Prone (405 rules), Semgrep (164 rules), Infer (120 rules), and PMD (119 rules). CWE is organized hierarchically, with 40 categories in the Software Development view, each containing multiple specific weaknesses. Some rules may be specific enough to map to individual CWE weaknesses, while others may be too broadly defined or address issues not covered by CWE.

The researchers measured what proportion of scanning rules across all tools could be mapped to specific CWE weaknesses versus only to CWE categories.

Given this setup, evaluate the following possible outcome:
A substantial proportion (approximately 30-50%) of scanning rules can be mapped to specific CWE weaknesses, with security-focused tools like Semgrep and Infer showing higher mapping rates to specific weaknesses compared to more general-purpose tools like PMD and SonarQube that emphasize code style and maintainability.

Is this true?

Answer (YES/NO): NO